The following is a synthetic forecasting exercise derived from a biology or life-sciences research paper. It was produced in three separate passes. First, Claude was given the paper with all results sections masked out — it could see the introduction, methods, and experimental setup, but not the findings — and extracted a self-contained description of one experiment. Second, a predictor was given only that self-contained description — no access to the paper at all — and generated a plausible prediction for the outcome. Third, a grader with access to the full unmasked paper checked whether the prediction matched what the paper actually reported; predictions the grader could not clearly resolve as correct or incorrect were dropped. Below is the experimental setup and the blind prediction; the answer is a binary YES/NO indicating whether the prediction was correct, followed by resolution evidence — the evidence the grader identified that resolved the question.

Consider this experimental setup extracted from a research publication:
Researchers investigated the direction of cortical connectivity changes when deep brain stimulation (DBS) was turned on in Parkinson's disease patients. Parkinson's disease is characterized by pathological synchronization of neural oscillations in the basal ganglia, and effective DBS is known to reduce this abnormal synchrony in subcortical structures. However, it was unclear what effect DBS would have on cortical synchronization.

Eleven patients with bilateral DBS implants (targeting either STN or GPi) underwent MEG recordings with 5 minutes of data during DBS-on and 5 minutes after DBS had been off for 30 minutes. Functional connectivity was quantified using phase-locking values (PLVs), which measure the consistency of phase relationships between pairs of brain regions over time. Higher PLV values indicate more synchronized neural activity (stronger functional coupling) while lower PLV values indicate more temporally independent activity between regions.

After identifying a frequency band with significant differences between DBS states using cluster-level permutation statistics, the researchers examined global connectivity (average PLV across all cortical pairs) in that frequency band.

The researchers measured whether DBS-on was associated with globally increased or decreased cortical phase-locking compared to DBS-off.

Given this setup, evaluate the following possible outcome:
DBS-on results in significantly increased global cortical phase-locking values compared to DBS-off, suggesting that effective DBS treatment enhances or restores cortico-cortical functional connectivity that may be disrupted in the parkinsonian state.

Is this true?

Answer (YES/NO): NO